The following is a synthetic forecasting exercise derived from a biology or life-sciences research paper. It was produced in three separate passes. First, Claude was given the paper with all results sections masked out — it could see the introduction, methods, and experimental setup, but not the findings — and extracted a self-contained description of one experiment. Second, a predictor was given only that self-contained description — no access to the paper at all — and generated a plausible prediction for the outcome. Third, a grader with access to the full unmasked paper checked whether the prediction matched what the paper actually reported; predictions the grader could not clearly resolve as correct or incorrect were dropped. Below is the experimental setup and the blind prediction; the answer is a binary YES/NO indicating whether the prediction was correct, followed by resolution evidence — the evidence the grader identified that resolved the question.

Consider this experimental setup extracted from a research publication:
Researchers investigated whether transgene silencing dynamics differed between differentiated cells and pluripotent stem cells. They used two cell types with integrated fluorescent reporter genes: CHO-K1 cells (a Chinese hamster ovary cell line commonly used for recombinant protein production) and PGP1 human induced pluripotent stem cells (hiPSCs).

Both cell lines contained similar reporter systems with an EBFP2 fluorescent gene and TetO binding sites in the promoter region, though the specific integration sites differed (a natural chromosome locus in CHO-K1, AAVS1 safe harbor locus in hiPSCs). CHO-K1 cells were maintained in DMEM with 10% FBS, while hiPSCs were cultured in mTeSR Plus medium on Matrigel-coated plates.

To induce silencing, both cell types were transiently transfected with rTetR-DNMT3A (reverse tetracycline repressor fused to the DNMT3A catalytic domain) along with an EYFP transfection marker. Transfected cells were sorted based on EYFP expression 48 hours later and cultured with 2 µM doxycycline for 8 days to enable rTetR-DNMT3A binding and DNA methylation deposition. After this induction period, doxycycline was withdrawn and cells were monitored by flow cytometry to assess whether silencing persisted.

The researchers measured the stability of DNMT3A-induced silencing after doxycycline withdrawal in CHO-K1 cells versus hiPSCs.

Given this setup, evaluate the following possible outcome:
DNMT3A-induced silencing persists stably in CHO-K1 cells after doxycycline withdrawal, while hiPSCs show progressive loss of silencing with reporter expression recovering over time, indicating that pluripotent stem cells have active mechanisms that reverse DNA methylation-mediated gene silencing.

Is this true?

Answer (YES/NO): NO